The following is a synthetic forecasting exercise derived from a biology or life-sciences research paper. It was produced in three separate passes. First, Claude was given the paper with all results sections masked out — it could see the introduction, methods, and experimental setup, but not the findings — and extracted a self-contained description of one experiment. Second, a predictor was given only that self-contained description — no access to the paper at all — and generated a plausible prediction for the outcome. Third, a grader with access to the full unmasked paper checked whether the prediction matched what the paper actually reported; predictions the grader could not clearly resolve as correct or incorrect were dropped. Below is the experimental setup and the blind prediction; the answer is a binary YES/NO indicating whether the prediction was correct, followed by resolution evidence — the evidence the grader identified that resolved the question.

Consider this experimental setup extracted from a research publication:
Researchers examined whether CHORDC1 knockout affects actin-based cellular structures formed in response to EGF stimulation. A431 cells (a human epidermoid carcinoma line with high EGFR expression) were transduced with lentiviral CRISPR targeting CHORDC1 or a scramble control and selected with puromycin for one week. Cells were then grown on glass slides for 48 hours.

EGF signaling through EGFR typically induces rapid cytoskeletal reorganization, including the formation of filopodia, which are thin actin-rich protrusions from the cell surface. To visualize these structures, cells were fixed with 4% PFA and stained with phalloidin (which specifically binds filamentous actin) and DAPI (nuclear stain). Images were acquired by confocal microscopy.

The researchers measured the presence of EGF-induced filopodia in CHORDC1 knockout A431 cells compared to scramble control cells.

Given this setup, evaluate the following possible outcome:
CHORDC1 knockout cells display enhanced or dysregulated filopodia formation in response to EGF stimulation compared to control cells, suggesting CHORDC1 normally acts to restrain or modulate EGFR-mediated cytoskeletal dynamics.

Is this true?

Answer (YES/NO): NO